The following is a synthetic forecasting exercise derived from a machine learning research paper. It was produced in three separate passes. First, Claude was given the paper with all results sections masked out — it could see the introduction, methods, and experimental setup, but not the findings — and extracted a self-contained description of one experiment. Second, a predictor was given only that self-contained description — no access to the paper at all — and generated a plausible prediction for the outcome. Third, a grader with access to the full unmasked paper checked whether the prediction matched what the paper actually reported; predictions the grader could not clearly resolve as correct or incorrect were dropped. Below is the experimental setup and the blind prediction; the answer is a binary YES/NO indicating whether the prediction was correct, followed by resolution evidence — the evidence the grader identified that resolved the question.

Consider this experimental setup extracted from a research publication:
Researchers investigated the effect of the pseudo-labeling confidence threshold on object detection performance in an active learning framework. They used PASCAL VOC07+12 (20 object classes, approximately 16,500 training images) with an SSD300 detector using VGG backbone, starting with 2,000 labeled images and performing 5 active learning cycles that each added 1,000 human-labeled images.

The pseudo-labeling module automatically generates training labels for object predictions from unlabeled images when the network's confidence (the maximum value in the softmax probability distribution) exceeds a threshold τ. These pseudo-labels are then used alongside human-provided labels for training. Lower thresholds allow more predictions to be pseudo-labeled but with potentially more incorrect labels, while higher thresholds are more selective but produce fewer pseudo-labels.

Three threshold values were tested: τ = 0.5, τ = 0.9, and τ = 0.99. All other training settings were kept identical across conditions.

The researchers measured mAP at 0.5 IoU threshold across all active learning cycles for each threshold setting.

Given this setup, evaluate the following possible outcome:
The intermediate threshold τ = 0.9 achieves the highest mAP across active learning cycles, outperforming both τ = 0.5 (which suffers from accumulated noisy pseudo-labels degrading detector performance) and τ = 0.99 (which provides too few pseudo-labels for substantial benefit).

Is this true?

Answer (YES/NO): NO